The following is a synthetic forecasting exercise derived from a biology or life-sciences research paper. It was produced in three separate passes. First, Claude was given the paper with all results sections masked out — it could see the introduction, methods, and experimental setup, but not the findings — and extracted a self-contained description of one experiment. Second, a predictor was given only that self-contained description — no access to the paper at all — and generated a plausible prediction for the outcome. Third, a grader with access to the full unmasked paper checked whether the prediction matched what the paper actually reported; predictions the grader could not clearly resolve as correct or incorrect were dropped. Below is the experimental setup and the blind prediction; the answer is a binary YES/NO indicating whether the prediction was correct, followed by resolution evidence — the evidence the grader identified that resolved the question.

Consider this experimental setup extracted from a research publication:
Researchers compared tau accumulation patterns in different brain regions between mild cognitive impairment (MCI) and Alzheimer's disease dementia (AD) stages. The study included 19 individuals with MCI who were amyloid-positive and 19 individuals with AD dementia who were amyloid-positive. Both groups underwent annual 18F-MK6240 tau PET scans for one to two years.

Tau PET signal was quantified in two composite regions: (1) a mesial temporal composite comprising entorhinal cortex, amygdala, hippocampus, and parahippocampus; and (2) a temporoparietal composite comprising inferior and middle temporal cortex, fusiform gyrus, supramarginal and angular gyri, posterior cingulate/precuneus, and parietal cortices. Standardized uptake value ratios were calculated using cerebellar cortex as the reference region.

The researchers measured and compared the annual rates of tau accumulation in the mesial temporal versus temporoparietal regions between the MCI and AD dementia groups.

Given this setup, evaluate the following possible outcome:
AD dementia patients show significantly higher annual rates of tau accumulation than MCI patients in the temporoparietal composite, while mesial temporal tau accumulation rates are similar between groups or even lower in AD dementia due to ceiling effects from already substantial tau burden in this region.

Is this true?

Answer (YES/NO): NO